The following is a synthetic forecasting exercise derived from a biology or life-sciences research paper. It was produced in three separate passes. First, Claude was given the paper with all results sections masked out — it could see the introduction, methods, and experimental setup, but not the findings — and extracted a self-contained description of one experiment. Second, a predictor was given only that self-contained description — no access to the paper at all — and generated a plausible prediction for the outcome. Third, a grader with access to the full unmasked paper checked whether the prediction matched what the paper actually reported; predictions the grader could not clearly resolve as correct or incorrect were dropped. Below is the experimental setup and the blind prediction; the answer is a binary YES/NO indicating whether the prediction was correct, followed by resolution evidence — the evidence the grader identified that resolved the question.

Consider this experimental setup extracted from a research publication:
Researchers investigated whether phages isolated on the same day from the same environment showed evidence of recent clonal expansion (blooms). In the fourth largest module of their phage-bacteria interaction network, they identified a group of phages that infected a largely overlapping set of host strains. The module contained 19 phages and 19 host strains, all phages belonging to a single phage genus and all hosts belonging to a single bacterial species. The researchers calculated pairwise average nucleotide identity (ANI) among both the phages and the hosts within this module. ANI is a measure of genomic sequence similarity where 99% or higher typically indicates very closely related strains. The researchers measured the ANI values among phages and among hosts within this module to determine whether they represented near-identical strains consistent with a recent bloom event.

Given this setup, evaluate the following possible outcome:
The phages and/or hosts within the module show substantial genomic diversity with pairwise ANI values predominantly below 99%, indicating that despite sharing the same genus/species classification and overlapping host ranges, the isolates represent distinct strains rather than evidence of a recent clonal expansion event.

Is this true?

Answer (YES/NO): NO